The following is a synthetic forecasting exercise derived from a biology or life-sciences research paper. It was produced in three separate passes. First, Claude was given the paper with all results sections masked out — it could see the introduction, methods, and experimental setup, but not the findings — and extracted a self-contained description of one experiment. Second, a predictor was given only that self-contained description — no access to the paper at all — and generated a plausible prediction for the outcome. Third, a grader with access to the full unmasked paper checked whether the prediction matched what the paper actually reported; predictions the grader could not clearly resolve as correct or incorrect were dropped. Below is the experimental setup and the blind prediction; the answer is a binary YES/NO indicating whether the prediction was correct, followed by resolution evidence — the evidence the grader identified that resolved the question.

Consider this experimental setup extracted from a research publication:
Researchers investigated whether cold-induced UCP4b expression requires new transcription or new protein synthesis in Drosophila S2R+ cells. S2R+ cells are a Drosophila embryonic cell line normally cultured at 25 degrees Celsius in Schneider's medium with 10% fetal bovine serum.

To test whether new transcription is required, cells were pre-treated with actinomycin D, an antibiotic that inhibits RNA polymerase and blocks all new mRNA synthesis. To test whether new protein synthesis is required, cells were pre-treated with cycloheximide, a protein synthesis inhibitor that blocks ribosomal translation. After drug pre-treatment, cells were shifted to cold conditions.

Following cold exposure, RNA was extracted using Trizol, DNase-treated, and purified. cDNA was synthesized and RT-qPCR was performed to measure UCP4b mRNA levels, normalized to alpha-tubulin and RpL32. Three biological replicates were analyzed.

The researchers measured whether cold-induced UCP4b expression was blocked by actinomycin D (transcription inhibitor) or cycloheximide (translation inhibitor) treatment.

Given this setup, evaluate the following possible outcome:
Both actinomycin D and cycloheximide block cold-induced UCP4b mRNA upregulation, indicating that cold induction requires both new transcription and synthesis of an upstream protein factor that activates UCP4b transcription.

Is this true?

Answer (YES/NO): NO